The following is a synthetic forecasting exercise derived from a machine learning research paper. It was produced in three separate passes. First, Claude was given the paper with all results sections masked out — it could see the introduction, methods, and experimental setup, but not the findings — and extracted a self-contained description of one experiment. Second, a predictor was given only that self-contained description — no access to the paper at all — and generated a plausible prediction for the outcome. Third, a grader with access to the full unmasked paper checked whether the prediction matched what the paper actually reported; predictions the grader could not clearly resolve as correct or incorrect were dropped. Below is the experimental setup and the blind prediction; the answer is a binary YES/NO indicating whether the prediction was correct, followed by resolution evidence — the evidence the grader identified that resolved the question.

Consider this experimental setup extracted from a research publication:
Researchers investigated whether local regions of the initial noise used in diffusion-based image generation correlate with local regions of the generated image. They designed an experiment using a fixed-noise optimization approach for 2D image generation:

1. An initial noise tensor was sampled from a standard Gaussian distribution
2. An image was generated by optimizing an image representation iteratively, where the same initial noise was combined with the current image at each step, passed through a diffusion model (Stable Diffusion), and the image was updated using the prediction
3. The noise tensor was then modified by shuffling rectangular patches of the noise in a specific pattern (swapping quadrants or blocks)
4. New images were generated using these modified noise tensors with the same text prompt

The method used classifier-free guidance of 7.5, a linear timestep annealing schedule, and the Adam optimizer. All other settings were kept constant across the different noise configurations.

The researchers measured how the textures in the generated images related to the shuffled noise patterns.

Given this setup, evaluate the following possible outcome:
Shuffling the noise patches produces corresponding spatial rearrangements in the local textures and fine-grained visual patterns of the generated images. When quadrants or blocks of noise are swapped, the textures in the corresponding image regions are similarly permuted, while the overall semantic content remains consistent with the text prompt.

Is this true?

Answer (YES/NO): YES